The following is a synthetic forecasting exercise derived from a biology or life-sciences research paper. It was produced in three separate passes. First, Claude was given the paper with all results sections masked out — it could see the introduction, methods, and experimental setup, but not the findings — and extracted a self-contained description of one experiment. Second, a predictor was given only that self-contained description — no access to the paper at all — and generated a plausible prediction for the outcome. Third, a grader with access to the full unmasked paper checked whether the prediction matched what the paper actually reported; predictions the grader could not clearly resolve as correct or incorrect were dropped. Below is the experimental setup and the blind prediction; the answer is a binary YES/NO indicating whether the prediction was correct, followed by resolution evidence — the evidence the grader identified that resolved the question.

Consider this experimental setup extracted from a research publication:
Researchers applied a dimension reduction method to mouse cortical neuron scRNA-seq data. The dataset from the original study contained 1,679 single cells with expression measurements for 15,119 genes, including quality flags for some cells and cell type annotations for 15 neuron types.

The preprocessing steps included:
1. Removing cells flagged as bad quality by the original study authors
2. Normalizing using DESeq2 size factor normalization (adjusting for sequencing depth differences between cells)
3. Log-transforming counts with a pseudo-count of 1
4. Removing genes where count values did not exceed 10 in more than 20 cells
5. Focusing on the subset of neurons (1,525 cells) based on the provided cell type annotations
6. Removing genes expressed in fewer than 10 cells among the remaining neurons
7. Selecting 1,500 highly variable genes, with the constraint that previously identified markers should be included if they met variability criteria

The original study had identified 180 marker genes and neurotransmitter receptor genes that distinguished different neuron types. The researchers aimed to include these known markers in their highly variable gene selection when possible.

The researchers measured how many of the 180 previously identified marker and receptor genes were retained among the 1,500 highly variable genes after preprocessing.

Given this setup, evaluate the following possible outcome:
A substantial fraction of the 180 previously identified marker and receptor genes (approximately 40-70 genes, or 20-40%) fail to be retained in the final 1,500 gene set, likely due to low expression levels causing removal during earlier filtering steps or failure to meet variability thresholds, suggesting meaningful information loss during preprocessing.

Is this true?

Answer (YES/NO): NO